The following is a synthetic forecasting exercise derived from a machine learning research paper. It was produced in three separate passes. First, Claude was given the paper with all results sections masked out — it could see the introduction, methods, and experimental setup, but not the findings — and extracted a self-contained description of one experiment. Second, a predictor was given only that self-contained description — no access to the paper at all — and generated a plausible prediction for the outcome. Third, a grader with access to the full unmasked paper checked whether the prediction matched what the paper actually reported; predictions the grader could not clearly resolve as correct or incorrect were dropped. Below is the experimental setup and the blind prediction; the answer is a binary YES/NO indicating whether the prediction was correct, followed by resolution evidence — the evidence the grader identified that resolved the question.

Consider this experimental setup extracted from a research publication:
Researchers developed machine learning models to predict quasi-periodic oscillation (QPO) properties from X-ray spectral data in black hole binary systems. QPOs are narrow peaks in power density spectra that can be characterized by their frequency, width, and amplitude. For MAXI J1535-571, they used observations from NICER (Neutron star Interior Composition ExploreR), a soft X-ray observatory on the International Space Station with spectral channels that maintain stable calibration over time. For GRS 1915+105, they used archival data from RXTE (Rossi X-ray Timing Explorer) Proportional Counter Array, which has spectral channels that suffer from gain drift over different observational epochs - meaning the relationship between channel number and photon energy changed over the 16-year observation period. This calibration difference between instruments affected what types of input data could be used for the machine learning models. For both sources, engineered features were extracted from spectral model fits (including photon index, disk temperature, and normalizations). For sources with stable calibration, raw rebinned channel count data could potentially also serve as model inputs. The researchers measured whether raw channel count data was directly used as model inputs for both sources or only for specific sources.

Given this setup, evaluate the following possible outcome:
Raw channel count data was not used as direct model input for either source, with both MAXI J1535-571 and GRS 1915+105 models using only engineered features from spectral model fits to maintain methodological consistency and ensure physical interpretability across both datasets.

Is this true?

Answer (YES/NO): NO